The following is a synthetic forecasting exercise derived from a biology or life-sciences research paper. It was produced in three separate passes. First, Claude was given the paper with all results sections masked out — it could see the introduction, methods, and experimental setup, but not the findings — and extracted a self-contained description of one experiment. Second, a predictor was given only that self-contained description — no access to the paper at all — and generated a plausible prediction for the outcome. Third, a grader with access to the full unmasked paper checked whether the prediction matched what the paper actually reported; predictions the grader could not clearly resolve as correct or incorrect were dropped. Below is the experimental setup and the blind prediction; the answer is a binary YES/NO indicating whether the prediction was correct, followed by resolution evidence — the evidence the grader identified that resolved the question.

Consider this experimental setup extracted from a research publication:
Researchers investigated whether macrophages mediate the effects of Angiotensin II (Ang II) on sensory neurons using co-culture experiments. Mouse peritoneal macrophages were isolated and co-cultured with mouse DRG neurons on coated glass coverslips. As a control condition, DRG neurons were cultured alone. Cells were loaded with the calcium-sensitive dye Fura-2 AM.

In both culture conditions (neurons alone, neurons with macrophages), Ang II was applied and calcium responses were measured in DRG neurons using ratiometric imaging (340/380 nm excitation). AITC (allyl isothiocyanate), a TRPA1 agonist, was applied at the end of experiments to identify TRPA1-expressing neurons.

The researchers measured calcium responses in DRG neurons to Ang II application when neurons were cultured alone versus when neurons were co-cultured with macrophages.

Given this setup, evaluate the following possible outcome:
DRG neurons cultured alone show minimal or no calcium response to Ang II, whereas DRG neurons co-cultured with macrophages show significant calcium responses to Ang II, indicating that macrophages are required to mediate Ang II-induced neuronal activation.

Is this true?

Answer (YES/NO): YES